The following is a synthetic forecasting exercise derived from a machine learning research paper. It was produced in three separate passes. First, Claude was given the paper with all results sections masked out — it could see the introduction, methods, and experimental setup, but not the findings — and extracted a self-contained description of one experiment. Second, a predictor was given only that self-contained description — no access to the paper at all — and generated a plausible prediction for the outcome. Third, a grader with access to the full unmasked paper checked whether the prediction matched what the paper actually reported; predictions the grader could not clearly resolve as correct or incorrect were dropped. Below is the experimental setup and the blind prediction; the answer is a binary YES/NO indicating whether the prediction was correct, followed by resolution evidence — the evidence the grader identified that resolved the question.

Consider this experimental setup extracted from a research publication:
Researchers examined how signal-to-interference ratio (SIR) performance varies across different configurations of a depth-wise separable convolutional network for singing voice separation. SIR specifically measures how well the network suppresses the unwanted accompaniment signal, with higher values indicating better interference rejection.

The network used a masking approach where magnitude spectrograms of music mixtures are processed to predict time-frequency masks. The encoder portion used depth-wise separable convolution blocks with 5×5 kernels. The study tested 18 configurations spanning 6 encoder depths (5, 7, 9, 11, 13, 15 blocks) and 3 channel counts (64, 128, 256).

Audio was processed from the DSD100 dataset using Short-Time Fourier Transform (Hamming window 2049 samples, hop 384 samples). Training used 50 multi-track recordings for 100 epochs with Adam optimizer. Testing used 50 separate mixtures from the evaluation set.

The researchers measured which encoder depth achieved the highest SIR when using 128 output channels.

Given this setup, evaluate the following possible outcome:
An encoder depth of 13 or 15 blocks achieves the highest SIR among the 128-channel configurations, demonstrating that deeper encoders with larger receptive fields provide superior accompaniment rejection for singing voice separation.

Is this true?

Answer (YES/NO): YES